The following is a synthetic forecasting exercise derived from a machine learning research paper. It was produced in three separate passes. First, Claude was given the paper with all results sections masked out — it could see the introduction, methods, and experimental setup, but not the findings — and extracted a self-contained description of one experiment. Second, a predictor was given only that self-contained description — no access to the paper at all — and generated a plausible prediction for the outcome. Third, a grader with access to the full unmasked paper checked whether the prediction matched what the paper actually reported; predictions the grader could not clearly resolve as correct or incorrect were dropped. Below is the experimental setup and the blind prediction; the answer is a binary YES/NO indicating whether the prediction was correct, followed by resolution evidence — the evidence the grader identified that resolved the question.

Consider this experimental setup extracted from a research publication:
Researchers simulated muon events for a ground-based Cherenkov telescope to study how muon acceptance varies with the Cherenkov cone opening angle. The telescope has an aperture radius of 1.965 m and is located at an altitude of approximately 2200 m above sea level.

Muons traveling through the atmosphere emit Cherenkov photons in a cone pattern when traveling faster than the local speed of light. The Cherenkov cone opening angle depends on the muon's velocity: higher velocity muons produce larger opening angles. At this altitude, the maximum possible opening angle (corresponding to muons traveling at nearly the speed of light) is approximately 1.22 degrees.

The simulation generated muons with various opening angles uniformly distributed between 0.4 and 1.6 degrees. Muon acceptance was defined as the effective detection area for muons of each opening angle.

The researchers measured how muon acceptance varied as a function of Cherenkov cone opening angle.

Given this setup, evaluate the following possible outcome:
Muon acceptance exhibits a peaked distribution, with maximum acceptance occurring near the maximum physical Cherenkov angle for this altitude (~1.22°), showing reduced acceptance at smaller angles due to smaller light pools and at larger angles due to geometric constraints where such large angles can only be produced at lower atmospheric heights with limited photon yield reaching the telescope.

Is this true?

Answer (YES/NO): YES